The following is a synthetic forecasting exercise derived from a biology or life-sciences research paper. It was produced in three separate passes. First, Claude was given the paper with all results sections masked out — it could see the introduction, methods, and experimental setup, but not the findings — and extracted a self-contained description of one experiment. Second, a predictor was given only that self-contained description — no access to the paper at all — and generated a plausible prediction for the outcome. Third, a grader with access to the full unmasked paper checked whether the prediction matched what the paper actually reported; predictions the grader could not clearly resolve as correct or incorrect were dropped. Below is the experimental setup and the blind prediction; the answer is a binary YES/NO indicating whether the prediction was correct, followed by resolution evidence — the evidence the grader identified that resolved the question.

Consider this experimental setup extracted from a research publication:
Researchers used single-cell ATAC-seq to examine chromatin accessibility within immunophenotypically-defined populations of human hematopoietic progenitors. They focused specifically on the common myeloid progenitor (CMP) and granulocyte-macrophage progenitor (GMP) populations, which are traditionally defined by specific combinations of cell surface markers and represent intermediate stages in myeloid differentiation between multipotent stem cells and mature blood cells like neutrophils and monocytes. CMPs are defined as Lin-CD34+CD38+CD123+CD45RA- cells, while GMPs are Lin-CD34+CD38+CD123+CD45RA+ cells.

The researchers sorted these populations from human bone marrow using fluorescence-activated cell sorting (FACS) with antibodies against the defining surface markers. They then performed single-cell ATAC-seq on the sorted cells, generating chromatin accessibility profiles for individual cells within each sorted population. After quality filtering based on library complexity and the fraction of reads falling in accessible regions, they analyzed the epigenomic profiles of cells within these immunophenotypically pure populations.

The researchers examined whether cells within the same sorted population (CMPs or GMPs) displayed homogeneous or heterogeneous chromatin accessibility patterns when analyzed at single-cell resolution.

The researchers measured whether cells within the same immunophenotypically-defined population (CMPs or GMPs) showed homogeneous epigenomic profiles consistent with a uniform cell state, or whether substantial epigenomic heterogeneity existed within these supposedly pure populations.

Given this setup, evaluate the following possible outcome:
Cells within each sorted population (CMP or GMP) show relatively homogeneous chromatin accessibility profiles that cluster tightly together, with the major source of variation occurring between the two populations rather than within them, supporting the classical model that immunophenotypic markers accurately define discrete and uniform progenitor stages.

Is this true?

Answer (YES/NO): NO